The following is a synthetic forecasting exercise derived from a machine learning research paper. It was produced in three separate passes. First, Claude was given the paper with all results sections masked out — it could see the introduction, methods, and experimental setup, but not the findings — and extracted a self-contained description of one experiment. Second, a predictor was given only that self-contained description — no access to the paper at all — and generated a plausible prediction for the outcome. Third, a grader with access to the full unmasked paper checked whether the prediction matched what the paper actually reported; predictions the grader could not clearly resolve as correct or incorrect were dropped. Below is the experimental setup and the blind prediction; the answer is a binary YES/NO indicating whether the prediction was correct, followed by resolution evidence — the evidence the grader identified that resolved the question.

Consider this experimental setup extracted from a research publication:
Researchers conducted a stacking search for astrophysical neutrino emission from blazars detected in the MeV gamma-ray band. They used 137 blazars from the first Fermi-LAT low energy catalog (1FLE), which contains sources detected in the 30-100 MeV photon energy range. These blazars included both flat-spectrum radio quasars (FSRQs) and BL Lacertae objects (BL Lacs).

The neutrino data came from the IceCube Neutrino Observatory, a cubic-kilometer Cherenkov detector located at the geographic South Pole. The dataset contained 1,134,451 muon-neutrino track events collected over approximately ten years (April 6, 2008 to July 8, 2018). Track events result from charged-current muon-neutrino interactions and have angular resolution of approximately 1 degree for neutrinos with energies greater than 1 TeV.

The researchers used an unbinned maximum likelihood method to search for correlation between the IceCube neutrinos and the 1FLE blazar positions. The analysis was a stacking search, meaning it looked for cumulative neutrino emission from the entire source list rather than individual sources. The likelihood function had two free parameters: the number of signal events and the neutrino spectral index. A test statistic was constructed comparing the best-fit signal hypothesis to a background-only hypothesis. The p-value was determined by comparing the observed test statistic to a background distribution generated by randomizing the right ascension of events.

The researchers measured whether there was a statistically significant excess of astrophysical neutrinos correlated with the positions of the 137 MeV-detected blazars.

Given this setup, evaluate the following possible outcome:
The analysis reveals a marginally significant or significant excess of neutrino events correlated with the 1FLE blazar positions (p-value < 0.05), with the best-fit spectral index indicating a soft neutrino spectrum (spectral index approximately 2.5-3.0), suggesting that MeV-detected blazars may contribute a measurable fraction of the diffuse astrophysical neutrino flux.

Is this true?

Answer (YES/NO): NO